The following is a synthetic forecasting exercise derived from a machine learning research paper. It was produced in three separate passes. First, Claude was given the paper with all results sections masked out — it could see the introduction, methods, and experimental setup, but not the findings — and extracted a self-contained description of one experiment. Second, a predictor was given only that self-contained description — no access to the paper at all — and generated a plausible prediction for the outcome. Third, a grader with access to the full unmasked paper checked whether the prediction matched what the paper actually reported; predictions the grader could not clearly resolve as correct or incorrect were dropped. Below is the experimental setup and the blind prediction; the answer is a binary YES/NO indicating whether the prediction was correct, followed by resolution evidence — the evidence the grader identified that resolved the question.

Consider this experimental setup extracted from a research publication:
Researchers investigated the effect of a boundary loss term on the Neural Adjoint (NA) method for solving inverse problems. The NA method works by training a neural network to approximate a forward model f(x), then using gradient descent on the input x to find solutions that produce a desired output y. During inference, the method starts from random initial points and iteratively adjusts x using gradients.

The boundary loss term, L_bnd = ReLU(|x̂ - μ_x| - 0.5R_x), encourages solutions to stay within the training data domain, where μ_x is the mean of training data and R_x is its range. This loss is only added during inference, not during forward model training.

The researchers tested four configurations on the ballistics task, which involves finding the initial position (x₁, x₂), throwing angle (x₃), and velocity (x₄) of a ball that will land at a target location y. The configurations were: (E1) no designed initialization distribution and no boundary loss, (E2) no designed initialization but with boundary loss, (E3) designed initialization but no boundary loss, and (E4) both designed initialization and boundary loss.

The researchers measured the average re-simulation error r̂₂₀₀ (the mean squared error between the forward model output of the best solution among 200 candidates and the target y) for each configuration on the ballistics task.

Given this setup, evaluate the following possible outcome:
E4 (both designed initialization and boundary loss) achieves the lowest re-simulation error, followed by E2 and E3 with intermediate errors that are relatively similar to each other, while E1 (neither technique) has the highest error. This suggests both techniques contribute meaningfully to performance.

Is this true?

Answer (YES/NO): NO